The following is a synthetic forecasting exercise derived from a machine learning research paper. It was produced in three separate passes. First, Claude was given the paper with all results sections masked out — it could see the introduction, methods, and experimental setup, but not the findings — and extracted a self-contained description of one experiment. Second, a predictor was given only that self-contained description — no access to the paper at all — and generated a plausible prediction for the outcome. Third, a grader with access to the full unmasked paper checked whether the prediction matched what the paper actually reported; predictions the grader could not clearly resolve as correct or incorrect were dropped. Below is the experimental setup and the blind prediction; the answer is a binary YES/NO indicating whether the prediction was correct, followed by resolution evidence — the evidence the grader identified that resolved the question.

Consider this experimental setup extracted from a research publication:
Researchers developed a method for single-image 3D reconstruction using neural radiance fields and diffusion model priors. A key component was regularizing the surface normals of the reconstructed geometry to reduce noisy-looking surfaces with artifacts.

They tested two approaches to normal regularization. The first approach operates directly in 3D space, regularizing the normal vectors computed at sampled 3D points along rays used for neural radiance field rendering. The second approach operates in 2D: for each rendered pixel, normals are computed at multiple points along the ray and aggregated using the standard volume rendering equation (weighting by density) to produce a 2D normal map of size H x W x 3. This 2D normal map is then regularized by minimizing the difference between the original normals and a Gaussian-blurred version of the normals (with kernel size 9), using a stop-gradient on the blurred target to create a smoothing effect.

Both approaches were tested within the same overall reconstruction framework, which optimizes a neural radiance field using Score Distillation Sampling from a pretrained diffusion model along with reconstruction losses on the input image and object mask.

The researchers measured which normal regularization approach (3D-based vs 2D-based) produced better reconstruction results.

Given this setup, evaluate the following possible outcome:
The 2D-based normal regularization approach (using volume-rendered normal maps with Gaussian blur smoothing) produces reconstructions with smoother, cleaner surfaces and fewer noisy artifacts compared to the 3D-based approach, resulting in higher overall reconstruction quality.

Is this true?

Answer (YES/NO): YES